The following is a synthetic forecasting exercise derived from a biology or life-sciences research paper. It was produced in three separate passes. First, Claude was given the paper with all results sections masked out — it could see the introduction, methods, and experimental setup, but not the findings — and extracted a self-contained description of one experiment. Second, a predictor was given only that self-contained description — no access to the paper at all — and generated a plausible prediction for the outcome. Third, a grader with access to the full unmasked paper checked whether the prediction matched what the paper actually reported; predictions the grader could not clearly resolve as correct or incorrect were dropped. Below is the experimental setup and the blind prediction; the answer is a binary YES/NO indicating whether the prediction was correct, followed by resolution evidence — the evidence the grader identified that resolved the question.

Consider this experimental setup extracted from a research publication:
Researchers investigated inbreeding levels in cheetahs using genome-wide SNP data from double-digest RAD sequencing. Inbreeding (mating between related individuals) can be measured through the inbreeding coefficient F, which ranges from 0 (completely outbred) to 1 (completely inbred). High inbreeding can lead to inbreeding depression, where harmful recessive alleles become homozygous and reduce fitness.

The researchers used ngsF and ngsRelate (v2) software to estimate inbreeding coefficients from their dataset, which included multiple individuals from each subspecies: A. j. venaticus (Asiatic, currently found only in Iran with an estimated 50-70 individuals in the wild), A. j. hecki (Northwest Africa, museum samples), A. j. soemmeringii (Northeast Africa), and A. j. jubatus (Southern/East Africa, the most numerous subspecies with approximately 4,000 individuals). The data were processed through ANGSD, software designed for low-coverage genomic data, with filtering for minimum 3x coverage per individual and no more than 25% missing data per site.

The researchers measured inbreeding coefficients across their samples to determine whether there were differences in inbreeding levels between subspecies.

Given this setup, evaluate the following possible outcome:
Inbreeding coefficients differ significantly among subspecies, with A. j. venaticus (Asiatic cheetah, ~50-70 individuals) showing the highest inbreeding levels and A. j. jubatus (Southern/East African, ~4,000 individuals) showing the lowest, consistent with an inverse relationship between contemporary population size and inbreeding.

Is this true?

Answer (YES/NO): NO